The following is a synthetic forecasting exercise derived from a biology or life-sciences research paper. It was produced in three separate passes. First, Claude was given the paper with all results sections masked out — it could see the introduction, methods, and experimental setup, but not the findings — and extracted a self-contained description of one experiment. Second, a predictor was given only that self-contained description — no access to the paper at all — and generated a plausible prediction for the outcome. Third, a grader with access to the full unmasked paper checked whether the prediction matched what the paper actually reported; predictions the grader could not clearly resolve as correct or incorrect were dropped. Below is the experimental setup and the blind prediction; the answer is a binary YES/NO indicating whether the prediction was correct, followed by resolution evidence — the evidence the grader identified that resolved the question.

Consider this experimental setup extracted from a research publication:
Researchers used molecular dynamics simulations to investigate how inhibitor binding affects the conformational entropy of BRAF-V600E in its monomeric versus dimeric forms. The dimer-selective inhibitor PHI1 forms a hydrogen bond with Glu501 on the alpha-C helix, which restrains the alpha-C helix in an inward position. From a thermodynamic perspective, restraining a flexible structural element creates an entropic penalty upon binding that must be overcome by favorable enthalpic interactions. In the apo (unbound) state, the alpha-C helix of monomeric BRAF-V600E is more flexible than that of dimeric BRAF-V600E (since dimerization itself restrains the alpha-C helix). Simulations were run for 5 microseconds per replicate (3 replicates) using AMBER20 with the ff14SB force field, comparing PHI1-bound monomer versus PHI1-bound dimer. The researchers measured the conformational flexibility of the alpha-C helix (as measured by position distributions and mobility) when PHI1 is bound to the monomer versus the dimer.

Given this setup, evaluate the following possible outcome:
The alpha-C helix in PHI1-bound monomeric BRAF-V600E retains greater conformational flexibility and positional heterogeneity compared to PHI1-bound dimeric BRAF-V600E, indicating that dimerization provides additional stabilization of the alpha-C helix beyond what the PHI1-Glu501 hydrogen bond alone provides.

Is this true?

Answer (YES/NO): YES